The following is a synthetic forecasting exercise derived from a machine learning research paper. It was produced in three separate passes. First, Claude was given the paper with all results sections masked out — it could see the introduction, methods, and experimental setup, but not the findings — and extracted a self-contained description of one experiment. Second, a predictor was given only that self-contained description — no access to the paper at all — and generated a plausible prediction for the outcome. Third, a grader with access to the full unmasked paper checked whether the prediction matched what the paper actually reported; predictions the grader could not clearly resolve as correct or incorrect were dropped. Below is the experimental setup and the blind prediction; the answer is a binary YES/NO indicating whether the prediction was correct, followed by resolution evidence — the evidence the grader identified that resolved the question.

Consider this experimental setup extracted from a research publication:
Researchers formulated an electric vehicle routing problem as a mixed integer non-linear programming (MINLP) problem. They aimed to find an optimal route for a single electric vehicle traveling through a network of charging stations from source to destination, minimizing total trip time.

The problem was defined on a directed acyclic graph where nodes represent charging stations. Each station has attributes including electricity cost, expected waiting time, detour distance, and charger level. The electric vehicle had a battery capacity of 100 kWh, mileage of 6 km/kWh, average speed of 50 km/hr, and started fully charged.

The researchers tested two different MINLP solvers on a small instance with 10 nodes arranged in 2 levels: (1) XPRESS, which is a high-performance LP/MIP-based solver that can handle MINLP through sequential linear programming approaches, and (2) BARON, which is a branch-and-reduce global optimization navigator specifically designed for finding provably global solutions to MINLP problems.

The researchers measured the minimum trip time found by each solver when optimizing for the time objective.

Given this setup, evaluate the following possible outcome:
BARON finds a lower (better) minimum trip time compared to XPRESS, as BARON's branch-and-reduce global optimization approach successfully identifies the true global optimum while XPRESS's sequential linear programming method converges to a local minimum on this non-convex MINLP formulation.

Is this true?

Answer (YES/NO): YES